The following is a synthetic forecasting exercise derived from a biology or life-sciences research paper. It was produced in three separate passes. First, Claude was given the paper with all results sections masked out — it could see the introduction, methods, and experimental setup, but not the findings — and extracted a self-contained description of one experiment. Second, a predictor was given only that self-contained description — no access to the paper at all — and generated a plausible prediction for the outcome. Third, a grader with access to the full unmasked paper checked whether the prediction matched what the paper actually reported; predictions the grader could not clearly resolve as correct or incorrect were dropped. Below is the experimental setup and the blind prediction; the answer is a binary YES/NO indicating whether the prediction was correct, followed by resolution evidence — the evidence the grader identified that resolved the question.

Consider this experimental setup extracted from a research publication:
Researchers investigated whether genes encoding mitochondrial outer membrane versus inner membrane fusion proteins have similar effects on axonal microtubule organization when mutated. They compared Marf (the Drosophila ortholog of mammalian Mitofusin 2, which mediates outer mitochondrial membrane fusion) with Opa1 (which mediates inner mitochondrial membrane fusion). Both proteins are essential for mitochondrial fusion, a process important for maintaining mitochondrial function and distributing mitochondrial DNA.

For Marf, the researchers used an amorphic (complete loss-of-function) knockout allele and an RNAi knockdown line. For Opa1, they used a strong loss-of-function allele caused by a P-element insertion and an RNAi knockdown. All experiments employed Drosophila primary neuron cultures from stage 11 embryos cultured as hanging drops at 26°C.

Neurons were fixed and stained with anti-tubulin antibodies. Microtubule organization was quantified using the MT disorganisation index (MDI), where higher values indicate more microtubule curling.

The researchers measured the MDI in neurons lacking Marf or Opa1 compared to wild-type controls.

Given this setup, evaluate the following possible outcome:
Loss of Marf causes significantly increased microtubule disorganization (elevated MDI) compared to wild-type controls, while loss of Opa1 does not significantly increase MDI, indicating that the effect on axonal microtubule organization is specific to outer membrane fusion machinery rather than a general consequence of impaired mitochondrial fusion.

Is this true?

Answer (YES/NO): NO